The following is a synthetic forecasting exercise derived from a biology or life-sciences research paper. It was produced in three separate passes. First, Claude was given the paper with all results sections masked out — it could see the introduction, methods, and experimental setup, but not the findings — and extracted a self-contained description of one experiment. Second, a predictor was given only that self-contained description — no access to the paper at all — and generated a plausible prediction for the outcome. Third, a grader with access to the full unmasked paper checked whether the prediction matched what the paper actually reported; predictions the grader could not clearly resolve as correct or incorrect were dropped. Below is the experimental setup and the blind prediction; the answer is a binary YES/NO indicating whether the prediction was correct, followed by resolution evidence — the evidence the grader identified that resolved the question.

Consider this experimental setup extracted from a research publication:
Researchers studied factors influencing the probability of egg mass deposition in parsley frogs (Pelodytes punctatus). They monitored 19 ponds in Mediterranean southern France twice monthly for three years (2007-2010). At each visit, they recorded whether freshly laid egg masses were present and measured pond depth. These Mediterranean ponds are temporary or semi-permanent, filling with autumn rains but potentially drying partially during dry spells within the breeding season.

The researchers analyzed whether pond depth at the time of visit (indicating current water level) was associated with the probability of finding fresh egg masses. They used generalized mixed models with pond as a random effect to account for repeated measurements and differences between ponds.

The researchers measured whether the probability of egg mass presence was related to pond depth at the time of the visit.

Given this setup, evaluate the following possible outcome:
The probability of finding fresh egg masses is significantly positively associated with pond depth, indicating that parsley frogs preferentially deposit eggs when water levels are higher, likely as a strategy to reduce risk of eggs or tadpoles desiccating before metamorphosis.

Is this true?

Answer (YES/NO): YES